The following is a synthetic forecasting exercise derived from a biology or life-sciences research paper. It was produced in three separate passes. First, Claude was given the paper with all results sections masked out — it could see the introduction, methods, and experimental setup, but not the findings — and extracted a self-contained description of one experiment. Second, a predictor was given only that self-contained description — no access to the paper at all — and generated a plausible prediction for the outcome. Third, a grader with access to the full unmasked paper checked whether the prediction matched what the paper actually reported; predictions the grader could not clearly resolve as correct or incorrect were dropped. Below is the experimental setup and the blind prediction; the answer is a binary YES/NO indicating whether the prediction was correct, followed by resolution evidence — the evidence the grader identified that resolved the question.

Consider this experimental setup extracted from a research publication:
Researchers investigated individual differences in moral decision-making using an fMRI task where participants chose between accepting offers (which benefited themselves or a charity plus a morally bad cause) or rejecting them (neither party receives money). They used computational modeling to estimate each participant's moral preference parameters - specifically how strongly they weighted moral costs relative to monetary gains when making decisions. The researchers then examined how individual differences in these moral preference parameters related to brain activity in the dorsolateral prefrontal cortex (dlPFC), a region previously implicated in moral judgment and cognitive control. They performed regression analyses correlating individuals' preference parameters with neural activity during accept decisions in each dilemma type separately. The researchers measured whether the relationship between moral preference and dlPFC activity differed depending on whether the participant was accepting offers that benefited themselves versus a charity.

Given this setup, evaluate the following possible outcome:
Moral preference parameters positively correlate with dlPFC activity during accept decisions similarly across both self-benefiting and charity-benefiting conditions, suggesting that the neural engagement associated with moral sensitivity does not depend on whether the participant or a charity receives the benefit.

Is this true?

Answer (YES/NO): NO